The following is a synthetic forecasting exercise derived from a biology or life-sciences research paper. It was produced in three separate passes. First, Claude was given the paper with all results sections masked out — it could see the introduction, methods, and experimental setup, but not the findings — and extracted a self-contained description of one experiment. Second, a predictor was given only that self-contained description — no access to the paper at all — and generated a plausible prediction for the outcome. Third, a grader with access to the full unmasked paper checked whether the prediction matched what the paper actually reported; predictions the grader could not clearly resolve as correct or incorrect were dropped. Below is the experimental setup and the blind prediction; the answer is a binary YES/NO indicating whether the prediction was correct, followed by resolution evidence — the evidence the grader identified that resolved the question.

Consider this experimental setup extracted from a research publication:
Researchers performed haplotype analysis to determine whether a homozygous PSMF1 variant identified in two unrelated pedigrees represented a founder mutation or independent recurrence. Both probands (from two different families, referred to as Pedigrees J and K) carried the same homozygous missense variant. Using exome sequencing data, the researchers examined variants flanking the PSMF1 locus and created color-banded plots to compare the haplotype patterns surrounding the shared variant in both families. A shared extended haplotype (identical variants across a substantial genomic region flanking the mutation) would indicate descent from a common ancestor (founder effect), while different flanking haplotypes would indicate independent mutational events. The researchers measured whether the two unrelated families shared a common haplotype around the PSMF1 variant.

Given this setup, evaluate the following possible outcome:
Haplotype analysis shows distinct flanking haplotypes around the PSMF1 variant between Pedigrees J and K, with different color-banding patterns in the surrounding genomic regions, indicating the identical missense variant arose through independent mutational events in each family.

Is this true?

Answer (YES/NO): YES